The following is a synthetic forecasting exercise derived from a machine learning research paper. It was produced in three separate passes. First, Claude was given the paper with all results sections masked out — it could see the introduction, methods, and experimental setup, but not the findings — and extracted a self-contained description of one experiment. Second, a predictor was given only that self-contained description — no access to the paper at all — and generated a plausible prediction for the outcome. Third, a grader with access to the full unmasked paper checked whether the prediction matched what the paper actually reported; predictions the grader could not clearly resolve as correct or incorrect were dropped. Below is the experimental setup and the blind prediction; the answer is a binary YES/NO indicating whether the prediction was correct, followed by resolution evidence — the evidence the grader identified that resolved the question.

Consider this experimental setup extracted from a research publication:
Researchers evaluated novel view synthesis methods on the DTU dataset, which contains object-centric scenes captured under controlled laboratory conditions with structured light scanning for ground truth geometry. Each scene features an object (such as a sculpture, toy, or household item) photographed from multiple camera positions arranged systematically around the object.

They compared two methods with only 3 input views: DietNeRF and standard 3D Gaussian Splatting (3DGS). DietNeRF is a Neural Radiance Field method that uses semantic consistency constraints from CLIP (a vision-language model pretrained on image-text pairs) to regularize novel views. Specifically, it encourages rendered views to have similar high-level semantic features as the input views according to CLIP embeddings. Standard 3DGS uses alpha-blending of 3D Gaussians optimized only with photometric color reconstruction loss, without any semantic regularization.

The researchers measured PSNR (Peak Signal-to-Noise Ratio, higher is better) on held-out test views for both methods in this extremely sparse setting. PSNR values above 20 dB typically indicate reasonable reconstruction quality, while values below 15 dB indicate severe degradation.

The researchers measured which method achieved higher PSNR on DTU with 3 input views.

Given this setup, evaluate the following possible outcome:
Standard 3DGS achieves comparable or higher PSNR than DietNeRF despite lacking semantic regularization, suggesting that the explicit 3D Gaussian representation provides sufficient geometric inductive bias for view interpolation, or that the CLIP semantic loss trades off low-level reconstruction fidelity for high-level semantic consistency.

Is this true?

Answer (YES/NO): NO